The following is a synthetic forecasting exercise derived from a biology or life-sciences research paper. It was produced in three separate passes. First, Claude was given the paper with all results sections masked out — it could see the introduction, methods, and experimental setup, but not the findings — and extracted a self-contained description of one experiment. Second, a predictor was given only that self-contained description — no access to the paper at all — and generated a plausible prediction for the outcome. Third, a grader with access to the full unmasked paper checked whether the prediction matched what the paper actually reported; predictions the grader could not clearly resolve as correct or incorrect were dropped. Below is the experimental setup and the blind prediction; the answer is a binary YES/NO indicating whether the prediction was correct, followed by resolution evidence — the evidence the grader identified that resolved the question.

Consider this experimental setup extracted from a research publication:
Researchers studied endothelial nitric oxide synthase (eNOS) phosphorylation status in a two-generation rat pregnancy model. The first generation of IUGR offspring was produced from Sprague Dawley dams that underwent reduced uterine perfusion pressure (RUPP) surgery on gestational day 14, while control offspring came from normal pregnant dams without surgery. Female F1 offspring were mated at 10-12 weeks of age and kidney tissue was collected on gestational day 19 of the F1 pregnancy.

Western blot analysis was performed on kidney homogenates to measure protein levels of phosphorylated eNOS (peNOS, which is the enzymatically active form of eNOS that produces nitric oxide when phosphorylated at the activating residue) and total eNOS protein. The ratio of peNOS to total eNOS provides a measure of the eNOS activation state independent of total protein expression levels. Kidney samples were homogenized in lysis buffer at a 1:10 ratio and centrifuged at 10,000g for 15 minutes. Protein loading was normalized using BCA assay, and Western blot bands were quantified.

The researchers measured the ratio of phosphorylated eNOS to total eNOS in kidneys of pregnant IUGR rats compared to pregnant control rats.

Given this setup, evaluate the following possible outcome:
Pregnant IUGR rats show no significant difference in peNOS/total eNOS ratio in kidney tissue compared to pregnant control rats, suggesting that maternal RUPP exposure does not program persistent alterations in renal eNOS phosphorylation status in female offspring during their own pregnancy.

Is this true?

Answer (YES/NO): YES